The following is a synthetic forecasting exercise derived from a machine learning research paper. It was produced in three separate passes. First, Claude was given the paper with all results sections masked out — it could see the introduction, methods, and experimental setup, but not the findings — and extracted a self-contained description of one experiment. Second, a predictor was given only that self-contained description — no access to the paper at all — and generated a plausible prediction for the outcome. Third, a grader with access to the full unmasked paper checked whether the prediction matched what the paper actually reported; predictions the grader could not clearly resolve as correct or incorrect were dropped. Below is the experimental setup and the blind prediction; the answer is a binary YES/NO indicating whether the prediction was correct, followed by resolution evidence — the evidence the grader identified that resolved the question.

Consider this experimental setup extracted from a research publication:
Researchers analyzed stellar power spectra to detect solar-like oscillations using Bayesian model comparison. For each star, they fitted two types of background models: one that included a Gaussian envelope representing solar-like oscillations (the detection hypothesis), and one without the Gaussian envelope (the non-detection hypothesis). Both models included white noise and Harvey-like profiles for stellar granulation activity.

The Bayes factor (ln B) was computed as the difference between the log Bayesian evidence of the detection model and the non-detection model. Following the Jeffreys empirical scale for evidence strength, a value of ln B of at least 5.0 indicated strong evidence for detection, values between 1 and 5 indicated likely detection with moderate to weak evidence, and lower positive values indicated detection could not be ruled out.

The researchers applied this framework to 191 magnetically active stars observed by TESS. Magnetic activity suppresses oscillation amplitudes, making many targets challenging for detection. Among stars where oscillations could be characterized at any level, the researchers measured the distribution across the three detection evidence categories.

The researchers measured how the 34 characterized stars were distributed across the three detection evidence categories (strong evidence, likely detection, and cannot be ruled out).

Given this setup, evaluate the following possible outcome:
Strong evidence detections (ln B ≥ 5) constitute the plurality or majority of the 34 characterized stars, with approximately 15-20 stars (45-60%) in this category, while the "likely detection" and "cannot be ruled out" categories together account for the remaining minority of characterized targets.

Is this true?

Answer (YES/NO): NO